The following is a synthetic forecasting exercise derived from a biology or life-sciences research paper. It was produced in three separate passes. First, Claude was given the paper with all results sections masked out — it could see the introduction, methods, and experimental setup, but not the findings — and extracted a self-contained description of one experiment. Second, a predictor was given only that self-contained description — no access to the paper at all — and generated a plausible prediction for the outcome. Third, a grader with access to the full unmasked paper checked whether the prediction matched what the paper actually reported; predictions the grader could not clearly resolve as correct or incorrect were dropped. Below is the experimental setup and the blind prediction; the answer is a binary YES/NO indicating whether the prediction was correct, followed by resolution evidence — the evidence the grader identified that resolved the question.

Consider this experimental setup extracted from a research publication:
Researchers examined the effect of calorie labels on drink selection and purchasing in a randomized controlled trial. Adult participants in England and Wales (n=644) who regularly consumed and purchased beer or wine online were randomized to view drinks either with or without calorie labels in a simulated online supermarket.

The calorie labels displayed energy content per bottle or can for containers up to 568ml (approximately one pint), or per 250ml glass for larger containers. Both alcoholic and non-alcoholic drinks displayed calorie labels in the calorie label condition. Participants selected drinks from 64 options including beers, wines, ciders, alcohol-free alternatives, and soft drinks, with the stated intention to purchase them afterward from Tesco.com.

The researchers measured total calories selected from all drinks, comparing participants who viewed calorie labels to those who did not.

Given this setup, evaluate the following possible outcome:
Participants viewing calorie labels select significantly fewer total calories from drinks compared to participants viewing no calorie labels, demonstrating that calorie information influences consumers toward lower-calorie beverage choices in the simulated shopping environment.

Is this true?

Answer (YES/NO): NO